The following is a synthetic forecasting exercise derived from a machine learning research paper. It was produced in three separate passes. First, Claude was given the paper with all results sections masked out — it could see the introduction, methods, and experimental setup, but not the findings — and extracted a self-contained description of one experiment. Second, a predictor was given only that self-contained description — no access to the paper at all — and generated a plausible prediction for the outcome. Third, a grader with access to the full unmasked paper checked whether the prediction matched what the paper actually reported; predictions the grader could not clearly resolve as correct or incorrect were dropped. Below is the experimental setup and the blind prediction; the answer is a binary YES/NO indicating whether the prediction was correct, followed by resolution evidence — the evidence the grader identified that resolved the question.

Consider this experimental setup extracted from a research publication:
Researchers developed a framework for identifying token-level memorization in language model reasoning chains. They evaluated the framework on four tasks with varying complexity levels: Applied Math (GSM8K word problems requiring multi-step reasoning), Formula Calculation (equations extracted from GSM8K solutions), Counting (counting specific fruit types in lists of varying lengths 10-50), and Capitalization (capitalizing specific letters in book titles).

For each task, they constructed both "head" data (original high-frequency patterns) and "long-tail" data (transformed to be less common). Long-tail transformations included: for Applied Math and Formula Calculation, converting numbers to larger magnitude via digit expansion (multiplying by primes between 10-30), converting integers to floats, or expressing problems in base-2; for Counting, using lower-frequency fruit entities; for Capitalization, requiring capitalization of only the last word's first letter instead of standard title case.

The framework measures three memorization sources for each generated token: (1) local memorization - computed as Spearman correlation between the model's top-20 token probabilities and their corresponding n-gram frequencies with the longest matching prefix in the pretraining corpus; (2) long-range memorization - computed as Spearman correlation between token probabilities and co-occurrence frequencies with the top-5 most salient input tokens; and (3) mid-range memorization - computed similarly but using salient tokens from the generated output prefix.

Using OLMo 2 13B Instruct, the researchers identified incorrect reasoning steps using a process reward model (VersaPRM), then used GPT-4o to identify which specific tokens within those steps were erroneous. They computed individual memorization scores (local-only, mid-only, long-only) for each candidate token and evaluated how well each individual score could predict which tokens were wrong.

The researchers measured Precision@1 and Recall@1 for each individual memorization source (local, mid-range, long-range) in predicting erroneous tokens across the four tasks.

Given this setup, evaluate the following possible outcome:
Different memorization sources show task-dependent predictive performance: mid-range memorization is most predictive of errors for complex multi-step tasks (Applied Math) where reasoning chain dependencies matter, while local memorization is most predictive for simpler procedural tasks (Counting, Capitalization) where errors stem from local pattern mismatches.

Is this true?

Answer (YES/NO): NO